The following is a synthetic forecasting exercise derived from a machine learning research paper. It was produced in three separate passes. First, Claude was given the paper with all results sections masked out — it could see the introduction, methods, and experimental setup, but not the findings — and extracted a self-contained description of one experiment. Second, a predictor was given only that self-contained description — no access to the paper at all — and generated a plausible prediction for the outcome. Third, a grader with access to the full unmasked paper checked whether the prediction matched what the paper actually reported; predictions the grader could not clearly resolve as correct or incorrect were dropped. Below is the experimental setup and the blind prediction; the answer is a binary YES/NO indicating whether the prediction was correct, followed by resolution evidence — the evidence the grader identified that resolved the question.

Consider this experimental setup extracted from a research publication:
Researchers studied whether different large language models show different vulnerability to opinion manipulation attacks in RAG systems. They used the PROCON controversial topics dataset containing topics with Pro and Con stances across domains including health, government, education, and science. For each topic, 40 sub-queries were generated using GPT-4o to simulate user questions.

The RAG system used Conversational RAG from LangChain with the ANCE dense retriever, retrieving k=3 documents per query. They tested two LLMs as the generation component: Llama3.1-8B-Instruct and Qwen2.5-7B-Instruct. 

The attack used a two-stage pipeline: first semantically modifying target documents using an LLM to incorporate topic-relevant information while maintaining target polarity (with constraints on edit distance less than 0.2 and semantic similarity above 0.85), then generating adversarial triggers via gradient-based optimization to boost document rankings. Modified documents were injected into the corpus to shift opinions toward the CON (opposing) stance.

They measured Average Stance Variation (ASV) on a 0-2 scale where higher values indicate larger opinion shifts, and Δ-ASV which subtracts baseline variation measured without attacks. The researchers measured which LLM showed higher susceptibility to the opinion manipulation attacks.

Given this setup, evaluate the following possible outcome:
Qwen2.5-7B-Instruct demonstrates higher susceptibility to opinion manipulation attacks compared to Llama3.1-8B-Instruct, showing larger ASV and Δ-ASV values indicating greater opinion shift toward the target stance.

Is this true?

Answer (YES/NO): NO